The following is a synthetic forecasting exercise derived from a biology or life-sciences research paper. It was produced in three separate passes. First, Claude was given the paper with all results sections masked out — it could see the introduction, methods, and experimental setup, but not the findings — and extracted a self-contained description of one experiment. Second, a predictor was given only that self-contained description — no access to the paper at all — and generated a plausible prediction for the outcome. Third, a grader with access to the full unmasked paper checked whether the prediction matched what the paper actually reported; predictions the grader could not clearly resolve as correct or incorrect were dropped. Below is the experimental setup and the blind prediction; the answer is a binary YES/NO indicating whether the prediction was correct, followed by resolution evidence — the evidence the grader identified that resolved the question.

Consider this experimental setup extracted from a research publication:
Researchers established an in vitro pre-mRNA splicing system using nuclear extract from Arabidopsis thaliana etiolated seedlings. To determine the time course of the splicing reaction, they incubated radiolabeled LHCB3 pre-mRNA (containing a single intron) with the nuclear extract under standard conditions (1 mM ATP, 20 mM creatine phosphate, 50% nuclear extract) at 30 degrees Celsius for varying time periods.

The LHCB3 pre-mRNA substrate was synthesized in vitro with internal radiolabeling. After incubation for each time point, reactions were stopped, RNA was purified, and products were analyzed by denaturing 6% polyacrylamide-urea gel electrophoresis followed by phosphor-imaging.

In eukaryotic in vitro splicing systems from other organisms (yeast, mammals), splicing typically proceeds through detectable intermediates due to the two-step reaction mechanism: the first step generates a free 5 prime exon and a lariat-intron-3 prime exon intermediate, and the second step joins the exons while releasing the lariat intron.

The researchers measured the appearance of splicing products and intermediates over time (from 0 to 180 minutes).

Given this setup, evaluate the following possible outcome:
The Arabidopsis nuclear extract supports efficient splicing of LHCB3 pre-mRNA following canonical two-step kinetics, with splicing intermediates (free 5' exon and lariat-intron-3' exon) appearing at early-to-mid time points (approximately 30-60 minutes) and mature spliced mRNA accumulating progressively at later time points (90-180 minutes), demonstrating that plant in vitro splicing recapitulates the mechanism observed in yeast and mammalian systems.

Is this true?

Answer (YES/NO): NO